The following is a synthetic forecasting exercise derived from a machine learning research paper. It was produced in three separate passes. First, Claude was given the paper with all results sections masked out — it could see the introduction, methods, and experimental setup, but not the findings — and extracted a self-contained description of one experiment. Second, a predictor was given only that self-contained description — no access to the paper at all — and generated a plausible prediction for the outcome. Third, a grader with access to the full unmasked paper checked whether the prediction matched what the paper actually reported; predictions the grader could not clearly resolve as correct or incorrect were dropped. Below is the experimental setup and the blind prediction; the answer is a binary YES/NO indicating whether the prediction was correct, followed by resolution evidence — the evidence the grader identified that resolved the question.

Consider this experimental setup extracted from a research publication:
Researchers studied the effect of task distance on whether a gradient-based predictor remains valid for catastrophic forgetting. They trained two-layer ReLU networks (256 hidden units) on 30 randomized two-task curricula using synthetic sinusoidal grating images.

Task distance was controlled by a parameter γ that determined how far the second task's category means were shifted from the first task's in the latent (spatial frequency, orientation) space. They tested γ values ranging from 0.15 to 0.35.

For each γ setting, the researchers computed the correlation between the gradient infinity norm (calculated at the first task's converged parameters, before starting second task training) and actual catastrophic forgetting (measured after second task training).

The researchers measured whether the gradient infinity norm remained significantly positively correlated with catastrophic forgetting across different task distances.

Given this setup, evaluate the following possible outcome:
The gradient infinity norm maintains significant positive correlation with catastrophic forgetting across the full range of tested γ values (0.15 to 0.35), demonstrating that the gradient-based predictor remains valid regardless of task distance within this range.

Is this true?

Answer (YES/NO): YES